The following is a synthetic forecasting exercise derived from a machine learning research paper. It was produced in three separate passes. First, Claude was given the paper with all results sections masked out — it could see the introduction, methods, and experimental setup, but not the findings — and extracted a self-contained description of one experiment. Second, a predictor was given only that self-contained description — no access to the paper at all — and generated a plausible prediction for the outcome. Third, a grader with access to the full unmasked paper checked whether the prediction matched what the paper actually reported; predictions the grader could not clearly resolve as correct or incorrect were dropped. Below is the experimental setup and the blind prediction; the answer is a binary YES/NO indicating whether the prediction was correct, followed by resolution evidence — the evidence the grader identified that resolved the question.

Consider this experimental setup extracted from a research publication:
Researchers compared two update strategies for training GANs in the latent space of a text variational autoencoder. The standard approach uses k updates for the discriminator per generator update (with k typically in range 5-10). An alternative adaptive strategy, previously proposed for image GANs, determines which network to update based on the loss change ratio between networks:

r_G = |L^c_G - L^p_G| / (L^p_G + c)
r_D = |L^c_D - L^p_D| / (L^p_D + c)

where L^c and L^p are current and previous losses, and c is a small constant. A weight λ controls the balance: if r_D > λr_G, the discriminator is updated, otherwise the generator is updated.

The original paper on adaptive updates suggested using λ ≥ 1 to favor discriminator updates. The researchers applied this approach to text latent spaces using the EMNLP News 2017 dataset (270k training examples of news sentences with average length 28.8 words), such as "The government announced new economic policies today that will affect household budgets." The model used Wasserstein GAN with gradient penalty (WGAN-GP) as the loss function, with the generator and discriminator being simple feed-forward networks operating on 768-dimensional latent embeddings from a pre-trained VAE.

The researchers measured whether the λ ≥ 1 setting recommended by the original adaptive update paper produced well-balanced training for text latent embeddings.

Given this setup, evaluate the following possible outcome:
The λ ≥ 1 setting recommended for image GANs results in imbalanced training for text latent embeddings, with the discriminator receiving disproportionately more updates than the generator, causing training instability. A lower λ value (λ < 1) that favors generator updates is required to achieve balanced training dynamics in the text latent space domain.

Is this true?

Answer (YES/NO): NO